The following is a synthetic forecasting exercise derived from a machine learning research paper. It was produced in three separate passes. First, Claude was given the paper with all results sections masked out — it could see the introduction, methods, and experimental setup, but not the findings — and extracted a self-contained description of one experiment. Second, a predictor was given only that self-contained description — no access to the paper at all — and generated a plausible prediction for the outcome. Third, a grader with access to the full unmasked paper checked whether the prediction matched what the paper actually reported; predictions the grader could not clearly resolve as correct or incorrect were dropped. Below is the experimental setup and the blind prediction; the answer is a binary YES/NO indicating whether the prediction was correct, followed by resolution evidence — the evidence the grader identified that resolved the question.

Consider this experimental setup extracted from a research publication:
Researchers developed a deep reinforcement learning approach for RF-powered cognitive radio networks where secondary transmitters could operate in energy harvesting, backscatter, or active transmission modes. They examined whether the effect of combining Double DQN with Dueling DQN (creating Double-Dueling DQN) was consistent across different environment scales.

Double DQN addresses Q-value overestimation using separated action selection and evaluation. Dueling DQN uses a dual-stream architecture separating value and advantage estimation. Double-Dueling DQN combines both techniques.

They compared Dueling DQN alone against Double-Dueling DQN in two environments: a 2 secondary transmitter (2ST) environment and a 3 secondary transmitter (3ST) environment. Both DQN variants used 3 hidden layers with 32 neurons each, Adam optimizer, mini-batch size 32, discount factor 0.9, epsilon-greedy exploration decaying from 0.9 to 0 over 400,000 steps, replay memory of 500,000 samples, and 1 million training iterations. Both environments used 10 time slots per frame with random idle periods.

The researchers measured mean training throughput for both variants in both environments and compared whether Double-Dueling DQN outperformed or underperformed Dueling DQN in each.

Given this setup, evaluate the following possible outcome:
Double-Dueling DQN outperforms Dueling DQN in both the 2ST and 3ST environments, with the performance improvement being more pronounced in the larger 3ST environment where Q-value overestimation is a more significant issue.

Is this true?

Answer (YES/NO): NO